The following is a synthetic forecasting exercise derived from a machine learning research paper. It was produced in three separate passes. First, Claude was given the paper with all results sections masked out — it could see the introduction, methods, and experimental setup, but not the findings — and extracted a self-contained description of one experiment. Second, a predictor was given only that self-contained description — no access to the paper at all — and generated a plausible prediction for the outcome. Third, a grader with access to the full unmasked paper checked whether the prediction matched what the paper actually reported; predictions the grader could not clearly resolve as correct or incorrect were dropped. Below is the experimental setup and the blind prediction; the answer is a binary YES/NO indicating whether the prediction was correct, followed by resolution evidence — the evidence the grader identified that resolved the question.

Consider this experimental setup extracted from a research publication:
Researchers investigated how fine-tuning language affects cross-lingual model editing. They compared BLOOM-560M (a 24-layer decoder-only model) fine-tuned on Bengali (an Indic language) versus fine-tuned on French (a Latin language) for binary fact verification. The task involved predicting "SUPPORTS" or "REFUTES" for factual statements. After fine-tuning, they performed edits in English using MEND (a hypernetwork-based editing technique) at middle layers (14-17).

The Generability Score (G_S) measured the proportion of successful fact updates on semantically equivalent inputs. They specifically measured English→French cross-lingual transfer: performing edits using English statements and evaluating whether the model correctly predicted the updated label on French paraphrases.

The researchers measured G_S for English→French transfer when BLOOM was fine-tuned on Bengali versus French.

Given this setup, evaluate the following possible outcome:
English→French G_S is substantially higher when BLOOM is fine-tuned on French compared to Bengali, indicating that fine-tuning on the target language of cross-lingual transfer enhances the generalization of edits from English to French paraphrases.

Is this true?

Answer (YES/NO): YES